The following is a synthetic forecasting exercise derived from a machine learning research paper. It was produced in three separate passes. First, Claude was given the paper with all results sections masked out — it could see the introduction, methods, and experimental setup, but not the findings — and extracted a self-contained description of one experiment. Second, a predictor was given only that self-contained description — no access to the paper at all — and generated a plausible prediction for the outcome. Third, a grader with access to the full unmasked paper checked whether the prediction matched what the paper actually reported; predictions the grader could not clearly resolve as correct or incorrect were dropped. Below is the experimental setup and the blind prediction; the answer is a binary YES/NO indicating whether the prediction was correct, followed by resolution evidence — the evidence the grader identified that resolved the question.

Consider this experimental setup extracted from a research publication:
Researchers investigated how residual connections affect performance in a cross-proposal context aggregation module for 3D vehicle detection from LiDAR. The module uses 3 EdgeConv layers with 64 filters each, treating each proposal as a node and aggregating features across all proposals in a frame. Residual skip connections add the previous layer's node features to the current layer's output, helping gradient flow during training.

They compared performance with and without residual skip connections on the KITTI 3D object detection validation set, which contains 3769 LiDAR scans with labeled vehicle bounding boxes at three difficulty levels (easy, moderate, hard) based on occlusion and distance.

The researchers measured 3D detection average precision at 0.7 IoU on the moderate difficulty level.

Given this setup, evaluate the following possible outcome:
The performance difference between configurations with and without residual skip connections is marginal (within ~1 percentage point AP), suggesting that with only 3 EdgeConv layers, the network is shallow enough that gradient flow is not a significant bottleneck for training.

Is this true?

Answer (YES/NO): NO